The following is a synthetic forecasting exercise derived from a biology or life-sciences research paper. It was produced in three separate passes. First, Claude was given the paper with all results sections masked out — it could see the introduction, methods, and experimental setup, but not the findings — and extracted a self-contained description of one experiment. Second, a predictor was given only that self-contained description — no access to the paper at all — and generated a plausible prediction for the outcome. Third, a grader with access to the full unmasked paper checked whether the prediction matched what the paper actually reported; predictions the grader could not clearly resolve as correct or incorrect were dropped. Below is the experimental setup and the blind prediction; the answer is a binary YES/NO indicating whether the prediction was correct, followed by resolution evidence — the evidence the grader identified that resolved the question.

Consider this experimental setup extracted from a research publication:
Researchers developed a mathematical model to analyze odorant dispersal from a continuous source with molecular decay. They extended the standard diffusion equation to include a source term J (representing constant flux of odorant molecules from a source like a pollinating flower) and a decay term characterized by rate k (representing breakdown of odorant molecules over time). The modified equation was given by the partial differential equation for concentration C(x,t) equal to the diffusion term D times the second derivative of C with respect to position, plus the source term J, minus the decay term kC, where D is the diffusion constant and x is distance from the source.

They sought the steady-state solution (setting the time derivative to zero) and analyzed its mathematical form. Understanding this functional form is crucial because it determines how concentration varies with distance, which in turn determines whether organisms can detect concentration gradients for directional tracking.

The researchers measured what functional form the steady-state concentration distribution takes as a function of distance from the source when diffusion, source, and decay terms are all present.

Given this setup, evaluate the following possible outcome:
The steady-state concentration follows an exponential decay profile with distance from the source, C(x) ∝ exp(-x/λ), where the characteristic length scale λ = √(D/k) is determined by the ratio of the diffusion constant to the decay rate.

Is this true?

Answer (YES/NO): YES